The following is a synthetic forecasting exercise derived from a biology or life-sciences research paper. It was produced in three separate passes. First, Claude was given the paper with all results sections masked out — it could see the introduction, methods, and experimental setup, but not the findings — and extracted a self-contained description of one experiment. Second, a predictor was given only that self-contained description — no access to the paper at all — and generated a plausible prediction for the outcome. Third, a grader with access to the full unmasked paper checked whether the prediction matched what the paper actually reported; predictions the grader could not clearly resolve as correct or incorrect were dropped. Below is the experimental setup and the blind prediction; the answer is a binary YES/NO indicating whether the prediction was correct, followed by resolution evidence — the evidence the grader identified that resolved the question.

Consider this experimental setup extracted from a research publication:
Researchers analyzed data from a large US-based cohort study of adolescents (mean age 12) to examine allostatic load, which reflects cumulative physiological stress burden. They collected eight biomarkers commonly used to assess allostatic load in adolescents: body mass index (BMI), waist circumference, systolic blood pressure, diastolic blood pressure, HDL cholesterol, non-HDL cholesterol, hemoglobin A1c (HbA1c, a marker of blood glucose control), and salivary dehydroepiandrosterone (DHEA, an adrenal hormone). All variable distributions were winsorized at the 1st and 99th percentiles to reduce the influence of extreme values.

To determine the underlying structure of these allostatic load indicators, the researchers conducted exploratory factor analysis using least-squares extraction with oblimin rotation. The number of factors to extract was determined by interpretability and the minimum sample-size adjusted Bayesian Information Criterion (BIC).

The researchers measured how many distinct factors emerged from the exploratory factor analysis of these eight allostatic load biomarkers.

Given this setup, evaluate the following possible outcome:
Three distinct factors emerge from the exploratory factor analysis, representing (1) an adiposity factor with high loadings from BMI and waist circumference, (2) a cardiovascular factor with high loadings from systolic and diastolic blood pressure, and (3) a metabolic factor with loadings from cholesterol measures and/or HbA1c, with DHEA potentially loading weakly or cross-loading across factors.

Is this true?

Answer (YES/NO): NO